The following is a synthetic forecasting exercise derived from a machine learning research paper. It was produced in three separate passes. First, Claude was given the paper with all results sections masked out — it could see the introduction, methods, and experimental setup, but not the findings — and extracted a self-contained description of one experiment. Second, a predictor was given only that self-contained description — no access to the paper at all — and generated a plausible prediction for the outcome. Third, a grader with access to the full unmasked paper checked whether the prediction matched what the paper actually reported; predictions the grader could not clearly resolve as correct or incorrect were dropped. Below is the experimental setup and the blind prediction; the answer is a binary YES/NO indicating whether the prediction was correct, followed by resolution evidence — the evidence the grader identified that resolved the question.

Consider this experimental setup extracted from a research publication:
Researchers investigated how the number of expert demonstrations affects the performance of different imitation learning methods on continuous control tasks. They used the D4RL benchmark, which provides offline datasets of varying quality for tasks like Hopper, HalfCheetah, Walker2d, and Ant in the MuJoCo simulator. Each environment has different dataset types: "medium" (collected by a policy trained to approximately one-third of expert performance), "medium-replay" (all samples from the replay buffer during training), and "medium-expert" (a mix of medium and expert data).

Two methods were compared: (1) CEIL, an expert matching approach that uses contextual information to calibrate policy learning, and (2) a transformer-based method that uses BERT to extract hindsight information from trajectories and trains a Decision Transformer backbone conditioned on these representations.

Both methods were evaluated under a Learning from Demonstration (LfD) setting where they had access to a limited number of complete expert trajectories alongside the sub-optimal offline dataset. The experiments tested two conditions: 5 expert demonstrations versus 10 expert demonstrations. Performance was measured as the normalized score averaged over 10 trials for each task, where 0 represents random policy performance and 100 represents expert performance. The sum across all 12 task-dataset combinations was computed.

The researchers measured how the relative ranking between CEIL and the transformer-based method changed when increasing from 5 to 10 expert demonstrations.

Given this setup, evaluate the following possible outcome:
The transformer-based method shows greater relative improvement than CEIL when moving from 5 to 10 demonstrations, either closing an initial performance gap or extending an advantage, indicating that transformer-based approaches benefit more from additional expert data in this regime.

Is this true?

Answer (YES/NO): NO